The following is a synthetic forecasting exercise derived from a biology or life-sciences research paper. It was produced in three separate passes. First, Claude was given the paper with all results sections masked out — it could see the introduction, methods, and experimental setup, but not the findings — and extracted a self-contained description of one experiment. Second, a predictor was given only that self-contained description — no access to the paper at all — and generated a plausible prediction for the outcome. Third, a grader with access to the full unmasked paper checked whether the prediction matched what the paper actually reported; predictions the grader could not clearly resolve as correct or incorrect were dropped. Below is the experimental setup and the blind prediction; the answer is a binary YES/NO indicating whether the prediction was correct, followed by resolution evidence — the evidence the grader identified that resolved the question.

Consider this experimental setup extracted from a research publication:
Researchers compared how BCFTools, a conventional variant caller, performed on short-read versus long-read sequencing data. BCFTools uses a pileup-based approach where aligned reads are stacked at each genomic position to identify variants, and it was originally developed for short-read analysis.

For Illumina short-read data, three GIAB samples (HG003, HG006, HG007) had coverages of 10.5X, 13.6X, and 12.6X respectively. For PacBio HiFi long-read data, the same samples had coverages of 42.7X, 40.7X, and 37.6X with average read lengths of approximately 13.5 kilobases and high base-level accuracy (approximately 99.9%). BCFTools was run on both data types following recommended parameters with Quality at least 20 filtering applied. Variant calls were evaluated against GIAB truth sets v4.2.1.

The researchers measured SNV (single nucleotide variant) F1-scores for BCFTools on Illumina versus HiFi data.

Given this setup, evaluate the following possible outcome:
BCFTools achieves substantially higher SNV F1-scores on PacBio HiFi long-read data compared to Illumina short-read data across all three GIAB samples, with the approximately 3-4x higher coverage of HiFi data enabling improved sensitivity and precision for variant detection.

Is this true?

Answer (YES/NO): YES